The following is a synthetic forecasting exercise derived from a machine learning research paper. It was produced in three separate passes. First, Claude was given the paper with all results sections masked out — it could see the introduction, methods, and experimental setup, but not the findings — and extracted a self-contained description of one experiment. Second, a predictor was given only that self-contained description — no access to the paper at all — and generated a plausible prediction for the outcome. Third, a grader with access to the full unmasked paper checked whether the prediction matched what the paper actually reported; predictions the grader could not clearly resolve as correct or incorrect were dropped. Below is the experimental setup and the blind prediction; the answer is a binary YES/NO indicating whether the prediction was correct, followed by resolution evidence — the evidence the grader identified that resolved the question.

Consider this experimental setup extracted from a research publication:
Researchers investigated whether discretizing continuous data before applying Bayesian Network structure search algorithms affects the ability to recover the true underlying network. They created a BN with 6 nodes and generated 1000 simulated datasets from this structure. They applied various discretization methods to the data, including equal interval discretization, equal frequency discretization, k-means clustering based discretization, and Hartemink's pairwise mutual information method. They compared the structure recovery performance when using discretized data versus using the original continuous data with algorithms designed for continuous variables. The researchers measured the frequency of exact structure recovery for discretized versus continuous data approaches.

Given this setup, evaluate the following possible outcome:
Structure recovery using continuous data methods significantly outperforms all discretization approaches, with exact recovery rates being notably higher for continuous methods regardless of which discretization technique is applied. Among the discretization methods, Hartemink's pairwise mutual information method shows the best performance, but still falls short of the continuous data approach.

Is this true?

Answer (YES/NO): NO